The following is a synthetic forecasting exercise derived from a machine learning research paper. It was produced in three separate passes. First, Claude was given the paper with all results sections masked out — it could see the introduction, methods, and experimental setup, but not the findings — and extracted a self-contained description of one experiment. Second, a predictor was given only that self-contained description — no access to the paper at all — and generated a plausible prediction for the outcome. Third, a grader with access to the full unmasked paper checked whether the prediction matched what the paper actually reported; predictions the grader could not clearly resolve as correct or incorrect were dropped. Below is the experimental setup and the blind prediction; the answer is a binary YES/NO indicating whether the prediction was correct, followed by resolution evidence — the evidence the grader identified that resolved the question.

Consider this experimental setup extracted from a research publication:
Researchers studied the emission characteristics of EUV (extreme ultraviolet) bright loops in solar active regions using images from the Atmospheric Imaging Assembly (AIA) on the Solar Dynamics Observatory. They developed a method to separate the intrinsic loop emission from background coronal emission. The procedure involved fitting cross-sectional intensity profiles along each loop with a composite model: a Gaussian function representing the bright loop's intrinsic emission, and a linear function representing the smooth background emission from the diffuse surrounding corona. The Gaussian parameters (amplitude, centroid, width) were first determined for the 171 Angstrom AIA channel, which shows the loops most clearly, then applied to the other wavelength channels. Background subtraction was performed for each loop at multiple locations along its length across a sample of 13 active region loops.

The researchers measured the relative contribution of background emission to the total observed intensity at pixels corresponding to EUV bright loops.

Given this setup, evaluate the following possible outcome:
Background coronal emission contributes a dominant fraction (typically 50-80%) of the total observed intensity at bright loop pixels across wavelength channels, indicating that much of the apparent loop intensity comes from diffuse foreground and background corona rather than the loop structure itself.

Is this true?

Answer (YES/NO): NO